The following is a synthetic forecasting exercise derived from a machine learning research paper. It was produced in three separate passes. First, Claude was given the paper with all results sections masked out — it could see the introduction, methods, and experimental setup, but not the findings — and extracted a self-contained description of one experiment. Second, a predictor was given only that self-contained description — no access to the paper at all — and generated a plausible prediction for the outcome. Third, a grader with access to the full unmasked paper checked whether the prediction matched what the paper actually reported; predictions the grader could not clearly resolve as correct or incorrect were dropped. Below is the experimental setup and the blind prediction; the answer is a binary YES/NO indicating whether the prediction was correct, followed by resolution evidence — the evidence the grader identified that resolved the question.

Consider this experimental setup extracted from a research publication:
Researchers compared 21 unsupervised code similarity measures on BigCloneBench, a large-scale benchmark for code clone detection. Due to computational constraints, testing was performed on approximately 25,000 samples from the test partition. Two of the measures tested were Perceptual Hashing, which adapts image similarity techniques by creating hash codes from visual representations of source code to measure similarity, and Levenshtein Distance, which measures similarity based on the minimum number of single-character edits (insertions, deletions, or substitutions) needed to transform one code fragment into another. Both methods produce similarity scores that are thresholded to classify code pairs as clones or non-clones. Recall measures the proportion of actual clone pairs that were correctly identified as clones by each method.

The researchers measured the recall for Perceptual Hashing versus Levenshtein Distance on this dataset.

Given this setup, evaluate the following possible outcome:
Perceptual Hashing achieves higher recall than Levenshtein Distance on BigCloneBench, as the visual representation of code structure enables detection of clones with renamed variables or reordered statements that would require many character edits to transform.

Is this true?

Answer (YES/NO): YES